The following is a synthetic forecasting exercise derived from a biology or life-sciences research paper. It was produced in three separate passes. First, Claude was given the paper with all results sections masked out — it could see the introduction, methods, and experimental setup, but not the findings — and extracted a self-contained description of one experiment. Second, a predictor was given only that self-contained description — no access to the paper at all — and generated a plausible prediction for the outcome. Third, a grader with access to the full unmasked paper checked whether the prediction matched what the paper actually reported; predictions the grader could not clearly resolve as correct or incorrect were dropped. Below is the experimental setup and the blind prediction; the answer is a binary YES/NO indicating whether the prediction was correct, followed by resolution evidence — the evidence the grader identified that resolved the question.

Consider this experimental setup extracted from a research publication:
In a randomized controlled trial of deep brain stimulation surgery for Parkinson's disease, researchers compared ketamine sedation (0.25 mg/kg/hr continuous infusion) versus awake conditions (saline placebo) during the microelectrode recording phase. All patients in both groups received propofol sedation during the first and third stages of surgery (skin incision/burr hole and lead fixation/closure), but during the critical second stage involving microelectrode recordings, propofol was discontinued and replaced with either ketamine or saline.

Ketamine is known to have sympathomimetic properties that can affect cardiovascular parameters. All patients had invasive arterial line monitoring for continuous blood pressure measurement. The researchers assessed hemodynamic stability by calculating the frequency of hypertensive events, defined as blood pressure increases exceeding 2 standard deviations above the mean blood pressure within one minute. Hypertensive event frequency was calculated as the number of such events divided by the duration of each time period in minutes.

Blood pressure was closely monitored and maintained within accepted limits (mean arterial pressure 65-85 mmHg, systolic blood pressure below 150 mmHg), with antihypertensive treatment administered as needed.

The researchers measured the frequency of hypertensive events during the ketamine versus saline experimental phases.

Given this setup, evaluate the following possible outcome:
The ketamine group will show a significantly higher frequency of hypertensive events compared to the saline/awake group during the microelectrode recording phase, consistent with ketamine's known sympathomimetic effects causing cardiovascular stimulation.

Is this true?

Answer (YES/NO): NO